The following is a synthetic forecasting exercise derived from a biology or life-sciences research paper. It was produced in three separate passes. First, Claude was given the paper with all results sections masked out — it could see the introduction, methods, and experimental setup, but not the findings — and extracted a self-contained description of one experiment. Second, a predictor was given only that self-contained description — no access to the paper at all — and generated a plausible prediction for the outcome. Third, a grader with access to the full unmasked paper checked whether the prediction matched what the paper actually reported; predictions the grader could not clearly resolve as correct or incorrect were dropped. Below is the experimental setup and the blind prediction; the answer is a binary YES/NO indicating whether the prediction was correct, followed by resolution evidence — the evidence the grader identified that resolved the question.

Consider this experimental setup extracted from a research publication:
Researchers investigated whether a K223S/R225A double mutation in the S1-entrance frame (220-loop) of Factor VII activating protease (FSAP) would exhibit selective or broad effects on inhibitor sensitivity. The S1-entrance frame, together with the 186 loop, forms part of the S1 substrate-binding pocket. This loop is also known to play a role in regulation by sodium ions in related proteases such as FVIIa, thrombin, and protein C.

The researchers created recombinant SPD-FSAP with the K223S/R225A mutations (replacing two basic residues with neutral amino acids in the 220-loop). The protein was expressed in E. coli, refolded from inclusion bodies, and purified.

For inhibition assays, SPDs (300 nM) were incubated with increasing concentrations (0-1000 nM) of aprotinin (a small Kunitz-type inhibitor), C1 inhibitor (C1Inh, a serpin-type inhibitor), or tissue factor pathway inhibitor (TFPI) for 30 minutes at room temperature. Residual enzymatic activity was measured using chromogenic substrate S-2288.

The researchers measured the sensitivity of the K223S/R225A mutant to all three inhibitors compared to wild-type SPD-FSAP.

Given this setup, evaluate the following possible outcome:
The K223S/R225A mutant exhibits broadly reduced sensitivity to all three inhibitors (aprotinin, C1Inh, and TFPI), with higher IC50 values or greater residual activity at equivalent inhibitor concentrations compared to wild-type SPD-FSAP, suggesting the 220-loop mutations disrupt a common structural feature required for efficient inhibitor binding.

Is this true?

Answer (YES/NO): NO